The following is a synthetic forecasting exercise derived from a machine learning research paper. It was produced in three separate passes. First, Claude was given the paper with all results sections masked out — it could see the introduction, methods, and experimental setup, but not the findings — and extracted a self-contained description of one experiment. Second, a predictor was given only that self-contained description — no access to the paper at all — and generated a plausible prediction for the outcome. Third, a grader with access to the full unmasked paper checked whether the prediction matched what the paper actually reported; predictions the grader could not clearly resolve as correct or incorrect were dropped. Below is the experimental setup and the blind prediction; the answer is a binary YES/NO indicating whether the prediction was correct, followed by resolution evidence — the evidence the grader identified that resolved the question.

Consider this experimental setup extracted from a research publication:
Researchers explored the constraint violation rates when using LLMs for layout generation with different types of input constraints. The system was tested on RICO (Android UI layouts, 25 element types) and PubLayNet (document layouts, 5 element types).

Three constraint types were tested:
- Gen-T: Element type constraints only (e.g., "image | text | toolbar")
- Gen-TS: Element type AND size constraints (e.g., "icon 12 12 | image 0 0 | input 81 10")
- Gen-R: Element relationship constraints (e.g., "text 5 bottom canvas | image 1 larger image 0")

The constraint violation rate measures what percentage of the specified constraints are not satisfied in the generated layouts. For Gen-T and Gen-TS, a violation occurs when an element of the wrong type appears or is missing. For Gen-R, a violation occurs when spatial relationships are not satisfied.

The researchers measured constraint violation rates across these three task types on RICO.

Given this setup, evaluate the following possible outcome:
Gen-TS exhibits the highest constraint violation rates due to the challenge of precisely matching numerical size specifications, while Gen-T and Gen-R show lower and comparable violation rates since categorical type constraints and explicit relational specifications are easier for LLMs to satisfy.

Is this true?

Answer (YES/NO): NO